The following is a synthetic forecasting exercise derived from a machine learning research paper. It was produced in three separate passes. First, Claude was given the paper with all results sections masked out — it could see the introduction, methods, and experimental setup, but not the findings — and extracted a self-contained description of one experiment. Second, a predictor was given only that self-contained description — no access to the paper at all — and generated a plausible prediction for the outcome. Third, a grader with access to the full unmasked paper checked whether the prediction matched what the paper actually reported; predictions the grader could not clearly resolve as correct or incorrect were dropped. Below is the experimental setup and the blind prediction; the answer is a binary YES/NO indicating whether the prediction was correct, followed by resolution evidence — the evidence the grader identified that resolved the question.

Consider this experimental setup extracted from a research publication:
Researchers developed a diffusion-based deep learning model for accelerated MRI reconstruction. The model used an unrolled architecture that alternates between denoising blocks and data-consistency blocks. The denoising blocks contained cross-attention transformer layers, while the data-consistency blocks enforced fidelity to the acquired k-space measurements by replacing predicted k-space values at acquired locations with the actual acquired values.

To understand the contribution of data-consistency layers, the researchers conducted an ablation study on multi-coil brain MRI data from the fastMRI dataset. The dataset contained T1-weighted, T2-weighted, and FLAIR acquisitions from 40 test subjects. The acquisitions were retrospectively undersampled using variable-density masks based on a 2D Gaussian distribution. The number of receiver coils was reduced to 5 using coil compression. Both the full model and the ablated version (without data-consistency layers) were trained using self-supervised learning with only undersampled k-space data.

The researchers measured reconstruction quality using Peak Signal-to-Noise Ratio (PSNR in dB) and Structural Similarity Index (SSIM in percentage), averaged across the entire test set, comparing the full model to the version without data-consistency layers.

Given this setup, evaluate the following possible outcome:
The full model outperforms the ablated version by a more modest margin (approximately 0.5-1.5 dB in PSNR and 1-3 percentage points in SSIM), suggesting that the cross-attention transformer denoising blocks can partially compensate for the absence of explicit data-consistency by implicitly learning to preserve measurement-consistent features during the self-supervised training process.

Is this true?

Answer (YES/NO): NO